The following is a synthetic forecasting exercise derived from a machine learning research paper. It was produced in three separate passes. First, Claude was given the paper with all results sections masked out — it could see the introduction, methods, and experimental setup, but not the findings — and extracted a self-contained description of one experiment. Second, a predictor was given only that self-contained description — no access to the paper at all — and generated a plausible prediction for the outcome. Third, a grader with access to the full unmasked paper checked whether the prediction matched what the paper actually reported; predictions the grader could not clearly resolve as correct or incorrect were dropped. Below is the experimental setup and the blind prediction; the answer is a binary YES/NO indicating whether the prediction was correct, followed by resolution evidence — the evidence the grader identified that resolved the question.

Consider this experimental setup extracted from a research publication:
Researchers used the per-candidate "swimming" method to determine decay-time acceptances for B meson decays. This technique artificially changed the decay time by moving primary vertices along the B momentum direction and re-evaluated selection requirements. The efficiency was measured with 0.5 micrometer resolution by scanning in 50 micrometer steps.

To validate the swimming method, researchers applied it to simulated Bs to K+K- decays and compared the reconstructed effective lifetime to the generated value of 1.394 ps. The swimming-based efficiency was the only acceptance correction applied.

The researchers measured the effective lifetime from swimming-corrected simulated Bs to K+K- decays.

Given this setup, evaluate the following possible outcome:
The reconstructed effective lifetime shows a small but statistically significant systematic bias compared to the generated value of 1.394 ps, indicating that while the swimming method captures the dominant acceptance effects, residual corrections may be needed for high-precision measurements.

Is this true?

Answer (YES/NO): YES